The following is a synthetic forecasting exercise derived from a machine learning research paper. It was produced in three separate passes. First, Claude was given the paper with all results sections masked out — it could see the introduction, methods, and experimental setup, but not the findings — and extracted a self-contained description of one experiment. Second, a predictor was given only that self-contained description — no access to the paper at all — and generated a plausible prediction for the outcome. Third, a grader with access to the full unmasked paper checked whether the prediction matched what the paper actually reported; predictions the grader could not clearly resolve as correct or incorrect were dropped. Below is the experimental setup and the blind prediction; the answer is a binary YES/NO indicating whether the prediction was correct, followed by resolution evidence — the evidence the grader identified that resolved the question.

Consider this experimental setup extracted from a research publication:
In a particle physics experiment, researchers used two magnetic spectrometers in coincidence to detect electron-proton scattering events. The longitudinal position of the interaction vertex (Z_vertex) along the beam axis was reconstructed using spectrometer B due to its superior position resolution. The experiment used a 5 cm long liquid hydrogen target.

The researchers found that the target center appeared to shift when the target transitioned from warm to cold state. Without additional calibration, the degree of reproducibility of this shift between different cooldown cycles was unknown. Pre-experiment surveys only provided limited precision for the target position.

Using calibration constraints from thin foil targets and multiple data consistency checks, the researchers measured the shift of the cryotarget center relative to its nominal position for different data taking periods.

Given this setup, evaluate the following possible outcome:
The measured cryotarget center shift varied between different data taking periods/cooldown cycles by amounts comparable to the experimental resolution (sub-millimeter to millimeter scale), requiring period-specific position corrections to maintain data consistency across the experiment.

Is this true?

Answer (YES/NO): YES